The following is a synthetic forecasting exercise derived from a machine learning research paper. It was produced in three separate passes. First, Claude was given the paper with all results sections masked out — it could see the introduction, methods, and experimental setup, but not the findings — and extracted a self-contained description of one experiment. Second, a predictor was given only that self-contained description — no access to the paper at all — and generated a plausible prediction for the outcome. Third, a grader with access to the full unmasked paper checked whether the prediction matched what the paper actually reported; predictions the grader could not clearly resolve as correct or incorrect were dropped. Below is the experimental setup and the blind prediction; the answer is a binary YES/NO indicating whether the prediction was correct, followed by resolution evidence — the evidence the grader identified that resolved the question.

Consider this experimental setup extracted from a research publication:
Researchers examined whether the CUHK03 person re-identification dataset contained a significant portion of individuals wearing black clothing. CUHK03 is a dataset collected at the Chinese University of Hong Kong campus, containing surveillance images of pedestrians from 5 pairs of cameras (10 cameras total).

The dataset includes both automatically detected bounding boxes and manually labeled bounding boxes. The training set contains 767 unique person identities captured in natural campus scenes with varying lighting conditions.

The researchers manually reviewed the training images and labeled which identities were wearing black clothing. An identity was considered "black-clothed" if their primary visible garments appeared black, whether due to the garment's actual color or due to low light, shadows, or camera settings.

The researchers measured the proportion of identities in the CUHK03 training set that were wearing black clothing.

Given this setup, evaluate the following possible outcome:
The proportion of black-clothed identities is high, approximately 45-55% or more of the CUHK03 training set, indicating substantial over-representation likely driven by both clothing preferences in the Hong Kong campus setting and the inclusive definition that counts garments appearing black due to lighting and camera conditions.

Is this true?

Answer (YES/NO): NO